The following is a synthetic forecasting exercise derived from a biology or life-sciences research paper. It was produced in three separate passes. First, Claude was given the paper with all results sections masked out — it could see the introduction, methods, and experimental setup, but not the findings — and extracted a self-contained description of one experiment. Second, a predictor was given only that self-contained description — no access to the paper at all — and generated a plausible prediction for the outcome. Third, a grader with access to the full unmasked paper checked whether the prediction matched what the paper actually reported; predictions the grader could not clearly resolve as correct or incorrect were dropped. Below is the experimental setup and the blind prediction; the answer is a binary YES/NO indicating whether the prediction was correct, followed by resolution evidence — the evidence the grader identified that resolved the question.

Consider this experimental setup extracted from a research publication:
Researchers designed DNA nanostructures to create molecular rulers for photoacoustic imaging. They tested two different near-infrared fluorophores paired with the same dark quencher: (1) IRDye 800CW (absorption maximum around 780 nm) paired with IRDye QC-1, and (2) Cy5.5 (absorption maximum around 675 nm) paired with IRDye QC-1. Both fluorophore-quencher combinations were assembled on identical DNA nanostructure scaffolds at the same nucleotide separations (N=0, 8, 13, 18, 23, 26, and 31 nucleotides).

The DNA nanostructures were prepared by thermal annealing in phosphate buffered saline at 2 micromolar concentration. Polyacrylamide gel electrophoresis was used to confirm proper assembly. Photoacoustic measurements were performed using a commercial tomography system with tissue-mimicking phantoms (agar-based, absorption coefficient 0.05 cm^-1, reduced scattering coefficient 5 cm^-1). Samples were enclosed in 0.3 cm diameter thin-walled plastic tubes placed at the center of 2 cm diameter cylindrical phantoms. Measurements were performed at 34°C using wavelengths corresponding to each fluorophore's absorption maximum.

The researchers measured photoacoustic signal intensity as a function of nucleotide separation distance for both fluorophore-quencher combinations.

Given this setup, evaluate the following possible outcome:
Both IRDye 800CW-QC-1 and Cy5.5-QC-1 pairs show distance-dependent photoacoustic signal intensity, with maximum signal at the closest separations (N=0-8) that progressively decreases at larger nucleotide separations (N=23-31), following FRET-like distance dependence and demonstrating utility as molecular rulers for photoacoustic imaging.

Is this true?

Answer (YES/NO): YES